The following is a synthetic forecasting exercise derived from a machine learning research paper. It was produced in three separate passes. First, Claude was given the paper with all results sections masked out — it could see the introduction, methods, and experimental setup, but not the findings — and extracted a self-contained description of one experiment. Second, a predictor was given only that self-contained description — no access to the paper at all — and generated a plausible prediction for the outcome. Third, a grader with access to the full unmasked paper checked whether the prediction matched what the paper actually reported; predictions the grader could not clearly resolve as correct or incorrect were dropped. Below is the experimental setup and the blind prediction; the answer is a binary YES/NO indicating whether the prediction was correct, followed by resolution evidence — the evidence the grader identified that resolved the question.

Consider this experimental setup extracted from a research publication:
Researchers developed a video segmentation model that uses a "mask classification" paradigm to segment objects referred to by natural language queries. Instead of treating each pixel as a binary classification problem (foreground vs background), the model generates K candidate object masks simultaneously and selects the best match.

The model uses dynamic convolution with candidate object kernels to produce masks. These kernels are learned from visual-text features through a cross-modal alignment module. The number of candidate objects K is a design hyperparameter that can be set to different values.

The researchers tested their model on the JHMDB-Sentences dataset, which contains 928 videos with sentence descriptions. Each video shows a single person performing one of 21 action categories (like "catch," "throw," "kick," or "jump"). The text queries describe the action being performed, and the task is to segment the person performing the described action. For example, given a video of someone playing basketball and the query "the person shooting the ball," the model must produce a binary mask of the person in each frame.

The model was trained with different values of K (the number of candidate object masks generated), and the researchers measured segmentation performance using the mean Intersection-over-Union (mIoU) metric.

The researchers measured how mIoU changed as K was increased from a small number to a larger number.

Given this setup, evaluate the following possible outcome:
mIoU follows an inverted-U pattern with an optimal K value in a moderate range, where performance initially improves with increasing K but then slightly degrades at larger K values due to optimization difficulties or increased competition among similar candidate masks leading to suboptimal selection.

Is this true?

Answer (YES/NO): YES